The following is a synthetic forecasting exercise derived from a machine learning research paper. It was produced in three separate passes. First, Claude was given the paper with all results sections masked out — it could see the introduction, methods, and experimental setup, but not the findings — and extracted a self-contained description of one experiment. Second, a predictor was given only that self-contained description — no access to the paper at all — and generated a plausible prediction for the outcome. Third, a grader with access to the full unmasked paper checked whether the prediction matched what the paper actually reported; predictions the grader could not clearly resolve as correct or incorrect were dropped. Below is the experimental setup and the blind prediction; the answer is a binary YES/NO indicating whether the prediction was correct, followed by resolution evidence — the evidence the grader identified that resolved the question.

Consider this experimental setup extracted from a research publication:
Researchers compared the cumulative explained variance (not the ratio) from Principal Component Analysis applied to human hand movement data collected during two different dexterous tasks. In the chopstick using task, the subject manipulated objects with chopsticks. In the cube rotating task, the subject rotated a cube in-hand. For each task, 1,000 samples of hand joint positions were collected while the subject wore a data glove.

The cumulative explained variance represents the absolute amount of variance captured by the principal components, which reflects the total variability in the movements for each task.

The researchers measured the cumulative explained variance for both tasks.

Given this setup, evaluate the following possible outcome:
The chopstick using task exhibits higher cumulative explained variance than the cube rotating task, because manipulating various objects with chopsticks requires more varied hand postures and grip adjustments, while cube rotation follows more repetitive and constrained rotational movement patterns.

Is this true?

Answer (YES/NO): NO